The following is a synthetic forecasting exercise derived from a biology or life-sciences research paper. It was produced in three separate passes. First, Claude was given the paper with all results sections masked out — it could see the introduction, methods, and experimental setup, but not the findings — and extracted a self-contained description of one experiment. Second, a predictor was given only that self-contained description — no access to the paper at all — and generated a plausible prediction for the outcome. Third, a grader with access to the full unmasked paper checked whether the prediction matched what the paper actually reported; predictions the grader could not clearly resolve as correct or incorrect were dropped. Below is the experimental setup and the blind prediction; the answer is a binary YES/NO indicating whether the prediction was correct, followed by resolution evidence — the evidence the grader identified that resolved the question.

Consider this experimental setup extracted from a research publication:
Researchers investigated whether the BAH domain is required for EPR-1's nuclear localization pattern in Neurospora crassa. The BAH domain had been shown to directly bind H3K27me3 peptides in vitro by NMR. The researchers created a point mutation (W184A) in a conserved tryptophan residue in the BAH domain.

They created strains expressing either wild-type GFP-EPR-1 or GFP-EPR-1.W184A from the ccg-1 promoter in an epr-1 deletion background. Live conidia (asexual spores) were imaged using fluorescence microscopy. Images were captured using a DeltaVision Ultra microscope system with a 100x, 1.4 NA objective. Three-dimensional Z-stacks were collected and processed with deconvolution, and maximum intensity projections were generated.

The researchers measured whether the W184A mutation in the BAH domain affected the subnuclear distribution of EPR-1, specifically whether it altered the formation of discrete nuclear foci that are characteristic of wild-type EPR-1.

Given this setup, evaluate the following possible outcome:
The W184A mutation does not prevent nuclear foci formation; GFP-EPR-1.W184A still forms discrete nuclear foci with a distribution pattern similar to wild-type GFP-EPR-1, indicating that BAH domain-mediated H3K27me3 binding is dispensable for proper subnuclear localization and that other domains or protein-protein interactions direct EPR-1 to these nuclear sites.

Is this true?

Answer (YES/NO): NO